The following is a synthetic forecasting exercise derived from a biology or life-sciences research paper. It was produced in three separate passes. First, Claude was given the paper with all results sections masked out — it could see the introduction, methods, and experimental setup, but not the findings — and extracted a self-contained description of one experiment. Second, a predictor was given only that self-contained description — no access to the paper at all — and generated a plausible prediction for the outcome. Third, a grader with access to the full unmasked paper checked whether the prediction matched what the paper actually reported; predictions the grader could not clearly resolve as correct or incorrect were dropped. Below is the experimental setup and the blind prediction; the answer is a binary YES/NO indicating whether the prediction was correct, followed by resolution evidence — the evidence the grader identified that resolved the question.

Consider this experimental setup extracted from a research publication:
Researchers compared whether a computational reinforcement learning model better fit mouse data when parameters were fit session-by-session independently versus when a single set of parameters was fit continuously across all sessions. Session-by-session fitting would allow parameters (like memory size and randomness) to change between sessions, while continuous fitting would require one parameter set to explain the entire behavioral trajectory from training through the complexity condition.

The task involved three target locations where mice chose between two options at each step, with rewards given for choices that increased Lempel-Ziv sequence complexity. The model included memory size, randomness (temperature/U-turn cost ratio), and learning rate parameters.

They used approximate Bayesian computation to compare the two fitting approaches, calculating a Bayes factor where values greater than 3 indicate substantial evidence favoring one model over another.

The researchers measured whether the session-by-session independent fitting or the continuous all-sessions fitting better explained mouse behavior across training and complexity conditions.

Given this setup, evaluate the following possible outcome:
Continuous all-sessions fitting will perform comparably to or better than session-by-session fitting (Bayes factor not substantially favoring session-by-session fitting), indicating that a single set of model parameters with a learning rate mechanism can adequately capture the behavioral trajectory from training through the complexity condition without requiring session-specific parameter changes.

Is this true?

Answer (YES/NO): NO